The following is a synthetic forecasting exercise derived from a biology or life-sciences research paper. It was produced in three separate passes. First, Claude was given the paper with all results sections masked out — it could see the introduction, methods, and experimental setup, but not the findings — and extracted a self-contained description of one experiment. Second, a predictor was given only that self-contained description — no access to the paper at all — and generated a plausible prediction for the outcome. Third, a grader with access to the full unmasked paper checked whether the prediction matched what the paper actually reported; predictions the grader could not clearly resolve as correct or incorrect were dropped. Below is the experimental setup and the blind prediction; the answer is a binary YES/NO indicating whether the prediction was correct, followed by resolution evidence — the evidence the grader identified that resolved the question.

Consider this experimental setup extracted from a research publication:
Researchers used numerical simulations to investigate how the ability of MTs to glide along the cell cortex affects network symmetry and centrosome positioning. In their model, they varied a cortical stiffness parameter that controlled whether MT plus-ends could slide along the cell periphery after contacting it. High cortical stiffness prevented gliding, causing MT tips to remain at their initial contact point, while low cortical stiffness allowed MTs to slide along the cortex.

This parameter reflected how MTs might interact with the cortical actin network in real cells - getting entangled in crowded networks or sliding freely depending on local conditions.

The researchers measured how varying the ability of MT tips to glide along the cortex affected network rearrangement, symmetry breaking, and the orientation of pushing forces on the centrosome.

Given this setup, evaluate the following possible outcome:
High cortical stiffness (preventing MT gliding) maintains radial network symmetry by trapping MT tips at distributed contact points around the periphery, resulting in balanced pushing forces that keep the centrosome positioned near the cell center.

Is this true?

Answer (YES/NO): NO